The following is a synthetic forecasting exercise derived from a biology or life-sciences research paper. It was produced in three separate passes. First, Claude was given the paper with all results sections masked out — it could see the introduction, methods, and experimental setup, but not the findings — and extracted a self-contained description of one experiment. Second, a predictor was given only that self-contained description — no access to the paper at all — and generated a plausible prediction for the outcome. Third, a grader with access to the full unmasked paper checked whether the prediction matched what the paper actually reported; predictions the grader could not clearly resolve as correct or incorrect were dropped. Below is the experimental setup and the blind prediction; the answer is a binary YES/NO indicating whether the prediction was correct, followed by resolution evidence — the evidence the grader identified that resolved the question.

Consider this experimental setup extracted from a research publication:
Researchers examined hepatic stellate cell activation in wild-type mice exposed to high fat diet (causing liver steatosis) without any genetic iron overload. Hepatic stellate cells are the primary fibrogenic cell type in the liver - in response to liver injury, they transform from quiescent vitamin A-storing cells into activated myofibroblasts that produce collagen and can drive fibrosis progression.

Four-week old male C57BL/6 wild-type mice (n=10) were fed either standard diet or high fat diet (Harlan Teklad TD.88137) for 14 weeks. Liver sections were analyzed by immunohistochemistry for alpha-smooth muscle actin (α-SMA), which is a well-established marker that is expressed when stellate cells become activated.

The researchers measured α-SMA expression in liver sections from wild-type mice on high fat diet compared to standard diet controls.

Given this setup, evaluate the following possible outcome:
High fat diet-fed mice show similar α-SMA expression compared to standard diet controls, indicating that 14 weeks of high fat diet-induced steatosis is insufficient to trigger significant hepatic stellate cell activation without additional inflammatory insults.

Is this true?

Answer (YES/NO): NO